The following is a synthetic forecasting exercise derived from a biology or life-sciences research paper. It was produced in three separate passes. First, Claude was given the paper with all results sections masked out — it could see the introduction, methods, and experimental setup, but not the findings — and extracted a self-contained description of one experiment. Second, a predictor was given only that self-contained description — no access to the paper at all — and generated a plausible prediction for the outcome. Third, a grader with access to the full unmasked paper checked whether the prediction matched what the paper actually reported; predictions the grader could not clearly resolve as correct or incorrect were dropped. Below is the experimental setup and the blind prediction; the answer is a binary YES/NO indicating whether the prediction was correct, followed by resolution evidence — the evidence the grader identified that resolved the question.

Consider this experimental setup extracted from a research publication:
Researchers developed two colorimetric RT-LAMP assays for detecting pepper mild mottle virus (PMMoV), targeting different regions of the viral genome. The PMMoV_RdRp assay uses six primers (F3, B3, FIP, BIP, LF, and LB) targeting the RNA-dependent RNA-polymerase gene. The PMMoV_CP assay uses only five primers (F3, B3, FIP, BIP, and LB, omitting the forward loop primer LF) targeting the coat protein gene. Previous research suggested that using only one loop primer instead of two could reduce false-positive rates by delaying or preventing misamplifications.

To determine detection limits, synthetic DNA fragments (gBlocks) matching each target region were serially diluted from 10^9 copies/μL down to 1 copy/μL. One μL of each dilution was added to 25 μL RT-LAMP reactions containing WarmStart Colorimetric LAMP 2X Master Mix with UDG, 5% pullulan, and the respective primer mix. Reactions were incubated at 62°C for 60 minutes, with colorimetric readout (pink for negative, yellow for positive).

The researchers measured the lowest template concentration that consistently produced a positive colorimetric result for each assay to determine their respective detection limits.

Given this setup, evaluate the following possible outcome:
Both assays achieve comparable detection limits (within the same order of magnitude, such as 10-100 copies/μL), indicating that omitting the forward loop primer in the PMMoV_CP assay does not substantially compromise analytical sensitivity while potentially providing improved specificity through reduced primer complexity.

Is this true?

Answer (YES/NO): NO